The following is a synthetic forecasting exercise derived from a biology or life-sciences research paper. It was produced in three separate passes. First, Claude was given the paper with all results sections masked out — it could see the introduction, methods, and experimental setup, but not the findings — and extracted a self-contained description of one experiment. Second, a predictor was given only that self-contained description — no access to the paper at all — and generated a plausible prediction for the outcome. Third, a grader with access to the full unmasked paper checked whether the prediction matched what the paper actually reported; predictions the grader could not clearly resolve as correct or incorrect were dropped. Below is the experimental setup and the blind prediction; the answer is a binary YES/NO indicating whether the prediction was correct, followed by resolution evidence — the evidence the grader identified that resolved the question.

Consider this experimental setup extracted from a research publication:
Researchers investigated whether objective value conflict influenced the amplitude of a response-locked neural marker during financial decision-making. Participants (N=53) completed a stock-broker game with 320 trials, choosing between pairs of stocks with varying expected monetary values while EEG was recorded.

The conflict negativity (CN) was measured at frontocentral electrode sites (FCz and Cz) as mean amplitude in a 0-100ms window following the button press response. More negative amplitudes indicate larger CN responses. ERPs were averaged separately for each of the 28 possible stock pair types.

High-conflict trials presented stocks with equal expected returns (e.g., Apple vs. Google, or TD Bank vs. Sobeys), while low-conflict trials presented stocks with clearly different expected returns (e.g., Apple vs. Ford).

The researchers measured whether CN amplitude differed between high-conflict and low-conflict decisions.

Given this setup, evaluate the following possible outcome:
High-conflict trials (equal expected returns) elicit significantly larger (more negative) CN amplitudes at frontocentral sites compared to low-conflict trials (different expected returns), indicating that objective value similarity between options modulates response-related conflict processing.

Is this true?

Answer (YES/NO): NO